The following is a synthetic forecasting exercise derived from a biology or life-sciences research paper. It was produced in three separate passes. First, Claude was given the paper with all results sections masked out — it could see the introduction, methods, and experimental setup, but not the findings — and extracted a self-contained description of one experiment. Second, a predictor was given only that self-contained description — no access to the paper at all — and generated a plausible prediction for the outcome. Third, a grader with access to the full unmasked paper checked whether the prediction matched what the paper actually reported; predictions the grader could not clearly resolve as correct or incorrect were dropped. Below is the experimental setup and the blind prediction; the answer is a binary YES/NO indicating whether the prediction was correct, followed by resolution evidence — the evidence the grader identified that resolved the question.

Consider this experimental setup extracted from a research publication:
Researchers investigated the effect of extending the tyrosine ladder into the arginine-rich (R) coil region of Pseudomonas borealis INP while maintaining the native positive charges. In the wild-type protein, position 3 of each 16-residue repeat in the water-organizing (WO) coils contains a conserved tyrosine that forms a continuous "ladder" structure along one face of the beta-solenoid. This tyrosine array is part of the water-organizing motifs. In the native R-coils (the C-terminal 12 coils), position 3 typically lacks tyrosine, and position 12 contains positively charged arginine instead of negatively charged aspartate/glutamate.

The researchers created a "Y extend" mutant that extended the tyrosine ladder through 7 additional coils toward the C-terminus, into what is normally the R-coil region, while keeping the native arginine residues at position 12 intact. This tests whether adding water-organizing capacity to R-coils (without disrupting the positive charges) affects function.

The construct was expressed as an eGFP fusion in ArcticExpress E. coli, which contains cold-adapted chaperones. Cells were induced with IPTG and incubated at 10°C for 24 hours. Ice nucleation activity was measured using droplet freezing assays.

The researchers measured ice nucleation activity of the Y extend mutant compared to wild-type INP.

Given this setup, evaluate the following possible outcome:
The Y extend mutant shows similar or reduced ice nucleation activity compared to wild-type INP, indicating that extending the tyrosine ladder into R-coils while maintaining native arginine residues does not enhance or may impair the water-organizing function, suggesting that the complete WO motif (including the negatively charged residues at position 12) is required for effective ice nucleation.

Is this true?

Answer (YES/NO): YES